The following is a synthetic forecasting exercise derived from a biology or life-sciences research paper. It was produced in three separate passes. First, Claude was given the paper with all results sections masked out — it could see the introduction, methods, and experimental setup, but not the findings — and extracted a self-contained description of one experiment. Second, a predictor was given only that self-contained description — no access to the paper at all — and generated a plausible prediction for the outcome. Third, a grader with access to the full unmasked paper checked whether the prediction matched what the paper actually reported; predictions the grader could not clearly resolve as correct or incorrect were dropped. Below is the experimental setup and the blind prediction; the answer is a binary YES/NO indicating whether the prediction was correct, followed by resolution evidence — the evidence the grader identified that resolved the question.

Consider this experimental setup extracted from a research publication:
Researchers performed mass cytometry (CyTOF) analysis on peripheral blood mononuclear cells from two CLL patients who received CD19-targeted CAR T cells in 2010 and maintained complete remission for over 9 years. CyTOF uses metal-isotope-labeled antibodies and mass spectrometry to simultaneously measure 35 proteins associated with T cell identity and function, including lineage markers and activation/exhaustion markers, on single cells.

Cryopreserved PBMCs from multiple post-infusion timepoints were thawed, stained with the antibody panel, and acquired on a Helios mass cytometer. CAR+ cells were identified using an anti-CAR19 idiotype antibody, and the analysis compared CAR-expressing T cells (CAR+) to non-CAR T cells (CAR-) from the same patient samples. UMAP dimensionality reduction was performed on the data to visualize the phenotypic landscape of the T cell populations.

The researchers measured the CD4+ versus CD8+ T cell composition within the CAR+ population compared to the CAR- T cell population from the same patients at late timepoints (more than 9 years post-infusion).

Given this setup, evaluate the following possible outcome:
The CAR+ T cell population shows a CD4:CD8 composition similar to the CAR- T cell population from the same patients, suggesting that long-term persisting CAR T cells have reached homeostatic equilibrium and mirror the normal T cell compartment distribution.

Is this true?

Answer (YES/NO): NO